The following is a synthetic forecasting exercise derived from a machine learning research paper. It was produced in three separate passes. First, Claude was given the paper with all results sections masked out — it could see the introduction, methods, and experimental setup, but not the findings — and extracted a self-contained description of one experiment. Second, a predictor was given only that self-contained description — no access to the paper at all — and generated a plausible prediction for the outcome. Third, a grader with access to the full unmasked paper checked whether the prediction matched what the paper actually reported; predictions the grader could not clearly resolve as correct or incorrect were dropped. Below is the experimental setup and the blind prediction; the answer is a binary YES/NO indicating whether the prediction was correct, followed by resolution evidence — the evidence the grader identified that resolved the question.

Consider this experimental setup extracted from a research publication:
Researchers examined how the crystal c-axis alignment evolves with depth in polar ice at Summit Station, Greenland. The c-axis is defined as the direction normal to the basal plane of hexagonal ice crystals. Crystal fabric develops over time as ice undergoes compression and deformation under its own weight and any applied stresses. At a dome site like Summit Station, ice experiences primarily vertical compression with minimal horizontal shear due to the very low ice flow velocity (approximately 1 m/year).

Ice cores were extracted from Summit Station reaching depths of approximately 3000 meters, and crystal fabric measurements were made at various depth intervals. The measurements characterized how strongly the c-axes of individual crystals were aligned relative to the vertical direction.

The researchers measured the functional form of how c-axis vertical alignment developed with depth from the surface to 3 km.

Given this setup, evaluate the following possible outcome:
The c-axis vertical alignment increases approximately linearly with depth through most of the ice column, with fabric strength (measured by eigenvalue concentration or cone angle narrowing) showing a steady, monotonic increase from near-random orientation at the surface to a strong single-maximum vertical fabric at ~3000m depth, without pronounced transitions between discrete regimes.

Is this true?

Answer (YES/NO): YES